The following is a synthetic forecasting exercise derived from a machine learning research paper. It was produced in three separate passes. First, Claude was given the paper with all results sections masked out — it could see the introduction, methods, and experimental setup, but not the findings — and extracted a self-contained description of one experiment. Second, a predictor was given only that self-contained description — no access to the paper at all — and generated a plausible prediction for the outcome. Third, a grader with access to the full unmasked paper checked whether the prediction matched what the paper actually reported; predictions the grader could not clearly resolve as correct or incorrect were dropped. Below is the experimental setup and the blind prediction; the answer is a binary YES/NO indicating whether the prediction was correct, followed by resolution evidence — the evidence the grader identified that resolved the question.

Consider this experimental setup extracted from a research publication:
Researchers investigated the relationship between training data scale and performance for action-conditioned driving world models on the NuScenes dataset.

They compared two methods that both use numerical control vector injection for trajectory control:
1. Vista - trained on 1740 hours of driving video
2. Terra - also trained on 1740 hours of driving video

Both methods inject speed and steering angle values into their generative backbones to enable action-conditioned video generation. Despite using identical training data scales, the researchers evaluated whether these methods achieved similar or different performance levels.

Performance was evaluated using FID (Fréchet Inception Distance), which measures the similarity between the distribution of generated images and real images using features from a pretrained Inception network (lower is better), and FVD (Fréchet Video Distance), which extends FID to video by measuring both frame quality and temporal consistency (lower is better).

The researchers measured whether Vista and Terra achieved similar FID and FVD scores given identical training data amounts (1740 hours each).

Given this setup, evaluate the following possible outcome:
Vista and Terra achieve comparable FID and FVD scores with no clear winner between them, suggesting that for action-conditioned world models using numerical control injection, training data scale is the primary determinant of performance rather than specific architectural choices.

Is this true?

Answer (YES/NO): NO